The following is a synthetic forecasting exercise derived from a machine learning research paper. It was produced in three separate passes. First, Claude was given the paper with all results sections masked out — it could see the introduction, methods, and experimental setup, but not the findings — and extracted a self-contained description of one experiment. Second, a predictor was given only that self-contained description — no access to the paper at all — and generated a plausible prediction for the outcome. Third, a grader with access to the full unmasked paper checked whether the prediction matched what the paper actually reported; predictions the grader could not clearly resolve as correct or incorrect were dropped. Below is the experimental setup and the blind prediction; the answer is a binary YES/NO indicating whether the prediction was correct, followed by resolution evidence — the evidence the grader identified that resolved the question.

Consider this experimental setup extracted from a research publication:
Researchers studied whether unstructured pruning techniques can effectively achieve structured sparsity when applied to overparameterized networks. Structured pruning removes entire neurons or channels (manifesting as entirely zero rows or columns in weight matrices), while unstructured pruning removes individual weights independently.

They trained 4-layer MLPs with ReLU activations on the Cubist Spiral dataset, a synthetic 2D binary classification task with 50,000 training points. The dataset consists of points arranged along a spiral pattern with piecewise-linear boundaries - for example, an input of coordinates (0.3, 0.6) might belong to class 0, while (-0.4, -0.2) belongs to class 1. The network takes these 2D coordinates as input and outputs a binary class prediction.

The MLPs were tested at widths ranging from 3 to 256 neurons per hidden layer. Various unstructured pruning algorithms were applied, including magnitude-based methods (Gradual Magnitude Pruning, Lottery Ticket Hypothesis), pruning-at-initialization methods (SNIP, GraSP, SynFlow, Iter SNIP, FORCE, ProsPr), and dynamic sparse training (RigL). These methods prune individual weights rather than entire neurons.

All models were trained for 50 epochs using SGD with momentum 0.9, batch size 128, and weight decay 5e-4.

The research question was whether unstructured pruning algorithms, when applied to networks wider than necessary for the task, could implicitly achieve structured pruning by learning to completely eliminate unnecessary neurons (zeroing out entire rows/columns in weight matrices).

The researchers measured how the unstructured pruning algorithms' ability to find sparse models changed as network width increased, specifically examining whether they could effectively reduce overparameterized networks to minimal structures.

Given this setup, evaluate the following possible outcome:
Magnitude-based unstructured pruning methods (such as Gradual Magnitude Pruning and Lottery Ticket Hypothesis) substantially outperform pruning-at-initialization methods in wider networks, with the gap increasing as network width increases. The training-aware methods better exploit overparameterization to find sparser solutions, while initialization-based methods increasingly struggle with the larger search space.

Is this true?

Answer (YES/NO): NO